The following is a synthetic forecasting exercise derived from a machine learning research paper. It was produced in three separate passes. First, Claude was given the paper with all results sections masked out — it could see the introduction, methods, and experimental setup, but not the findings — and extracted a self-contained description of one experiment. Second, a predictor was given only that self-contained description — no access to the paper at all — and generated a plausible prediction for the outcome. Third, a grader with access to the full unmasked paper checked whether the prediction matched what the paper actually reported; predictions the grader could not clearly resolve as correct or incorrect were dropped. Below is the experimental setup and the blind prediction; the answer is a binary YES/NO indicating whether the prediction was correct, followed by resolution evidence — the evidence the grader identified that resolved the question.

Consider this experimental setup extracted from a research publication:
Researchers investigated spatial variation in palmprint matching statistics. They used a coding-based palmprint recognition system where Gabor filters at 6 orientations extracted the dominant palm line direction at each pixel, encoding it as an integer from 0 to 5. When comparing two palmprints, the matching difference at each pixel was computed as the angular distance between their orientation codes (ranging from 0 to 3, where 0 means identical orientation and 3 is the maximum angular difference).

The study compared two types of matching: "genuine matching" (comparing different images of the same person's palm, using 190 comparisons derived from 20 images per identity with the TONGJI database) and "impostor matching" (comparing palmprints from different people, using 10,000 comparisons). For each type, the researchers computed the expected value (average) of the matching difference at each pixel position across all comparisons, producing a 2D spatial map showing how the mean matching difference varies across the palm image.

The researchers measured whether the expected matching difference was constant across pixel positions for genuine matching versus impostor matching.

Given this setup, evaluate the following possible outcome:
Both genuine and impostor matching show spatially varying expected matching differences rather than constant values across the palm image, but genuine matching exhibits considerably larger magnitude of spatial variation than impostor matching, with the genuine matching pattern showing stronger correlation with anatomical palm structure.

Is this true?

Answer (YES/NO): NO